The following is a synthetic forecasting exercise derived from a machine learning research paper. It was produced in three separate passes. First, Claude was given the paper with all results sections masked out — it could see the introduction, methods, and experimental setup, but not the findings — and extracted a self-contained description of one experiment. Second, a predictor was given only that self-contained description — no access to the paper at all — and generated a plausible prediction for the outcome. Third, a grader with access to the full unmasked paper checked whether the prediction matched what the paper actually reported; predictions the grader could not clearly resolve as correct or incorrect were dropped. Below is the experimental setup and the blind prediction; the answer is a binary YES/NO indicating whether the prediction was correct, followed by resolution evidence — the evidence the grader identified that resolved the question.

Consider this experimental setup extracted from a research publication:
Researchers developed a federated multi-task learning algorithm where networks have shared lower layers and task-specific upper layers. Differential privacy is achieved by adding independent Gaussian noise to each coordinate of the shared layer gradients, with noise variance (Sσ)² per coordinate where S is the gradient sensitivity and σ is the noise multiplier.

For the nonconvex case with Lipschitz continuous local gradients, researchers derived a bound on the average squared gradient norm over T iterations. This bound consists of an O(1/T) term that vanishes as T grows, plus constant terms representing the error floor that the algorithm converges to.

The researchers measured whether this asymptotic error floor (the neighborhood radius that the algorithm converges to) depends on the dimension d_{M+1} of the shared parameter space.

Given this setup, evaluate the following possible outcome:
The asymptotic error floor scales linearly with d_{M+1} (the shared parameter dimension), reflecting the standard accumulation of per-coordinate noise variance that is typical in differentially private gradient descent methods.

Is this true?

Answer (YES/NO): YES